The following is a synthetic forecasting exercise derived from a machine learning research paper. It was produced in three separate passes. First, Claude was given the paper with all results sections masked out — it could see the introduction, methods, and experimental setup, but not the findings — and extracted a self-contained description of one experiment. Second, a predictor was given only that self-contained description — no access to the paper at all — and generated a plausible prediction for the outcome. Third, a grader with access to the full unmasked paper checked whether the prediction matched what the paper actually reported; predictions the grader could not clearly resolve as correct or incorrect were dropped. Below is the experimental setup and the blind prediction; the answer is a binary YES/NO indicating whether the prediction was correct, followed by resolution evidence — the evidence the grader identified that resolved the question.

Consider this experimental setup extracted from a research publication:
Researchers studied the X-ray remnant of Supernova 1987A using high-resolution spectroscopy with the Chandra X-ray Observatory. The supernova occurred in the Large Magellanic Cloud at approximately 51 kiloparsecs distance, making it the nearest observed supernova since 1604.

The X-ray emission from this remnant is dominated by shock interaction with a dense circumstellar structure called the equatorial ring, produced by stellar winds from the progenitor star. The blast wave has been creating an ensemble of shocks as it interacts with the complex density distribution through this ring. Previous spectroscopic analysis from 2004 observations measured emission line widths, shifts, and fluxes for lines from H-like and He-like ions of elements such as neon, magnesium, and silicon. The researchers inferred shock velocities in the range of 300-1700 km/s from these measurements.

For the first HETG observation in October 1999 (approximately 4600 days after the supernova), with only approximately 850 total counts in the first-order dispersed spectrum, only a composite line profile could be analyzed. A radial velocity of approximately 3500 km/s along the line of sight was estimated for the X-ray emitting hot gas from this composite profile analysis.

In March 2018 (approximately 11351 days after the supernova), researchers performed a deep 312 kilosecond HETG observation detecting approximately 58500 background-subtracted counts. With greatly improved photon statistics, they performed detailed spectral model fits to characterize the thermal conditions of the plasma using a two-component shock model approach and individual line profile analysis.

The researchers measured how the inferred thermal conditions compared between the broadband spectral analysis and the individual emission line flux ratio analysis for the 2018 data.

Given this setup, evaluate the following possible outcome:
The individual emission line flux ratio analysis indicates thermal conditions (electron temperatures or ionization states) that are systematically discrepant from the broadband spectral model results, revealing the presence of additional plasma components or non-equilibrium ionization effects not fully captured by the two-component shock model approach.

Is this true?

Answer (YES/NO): NO